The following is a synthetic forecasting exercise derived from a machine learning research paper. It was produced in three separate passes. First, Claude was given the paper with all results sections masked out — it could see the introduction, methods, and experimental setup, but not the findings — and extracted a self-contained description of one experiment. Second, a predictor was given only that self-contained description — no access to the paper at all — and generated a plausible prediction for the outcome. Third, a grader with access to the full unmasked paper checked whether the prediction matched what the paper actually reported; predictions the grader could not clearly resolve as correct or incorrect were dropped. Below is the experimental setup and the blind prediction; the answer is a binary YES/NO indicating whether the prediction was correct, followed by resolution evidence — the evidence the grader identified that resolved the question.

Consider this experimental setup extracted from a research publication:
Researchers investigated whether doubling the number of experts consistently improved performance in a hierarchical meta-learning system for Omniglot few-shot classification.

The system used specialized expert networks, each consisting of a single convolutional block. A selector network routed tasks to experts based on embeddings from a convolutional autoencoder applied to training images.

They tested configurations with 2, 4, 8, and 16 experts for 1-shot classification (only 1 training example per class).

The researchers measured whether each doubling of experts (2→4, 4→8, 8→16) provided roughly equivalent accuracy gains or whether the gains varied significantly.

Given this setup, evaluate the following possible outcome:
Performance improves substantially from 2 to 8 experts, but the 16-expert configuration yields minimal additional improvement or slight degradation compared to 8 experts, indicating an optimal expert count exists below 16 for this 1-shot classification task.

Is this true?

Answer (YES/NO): NO